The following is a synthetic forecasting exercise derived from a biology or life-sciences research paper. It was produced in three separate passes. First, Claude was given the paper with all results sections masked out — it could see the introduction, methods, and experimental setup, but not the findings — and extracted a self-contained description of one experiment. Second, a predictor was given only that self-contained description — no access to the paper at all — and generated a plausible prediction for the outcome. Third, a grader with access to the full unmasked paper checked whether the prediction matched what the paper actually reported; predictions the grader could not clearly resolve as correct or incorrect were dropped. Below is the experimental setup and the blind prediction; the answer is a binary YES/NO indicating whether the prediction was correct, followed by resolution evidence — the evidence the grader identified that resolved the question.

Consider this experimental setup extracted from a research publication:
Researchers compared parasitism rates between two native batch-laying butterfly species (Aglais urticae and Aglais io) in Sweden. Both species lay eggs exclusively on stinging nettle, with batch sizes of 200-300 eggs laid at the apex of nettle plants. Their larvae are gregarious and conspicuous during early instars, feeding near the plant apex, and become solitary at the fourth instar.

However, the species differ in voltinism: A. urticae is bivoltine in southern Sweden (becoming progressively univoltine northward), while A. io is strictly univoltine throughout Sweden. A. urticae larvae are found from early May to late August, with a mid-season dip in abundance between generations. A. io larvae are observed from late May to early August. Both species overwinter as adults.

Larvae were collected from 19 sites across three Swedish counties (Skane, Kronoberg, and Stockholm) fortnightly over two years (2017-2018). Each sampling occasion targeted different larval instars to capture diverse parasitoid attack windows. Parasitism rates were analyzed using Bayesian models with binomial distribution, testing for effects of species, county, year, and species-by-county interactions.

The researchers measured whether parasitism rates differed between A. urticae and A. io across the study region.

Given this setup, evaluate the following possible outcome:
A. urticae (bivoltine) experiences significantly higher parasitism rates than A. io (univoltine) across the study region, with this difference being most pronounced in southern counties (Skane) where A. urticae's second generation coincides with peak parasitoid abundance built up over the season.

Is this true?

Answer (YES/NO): NO